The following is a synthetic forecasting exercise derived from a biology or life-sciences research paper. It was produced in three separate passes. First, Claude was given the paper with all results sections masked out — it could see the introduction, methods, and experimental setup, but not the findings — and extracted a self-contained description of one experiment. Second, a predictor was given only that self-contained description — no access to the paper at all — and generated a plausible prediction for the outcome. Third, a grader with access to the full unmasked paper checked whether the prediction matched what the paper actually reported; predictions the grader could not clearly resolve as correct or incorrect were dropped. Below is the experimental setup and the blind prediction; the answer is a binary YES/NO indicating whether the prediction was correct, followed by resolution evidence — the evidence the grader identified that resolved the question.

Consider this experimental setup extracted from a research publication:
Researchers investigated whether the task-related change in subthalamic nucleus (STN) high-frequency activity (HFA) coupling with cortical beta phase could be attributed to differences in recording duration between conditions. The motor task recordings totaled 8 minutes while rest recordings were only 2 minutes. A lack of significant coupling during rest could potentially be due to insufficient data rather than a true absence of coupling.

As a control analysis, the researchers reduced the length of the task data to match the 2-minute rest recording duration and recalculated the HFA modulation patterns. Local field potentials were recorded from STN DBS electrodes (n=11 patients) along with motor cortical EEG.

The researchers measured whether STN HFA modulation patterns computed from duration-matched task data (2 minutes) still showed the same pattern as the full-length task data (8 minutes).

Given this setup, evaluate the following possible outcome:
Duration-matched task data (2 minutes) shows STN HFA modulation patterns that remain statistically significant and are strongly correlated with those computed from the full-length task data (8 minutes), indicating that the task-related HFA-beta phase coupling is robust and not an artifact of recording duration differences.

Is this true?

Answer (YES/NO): NO